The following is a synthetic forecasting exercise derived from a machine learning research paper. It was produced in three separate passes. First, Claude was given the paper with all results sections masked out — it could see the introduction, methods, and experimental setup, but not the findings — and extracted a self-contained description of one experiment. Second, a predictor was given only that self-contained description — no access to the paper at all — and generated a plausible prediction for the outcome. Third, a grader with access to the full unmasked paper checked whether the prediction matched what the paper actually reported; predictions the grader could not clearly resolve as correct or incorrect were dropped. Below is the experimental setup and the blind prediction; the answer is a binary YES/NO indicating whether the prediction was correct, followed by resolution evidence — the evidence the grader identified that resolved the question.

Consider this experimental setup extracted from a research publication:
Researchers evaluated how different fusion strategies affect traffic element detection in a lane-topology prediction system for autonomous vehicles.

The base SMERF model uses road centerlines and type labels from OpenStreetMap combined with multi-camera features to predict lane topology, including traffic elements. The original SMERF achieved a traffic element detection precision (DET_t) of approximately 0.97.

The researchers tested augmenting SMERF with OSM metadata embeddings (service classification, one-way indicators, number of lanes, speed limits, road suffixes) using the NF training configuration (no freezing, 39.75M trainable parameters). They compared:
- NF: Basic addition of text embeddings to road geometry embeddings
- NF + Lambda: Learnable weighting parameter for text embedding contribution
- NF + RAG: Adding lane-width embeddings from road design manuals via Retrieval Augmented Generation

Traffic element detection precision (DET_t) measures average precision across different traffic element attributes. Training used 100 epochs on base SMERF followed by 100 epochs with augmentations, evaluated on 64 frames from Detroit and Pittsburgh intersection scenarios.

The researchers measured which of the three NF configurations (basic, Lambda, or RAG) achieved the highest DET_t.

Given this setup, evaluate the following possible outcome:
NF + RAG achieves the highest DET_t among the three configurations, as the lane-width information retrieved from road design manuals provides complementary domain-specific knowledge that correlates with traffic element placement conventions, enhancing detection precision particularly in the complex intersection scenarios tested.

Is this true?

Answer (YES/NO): NO